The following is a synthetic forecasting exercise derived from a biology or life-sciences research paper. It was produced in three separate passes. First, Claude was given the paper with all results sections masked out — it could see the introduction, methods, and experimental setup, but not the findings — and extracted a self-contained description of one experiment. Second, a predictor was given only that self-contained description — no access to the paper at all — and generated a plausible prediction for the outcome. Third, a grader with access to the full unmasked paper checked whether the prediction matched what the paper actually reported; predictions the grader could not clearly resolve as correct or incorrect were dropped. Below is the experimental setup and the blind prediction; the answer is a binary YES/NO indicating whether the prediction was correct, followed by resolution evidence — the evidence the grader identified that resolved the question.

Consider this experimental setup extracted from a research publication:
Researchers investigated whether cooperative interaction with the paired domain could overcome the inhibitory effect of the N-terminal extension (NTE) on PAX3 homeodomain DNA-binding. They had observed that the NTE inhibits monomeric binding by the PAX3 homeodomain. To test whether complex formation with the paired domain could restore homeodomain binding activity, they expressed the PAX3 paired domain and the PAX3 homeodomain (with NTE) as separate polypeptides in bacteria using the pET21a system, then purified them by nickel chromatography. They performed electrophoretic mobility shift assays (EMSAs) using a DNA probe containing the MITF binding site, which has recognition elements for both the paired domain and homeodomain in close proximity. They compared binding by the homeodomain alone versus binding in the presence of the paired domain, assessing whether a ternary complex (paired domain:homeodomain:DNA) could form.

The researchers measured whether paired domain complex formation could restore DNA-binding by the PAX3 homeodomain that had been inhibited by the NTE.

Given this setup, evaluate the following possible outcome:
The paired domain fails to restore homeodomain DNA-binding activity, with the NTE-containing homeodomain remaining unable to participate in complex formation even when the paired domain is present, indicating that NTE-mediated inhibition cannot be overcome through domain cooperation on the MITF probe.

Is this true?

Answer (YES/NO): NO